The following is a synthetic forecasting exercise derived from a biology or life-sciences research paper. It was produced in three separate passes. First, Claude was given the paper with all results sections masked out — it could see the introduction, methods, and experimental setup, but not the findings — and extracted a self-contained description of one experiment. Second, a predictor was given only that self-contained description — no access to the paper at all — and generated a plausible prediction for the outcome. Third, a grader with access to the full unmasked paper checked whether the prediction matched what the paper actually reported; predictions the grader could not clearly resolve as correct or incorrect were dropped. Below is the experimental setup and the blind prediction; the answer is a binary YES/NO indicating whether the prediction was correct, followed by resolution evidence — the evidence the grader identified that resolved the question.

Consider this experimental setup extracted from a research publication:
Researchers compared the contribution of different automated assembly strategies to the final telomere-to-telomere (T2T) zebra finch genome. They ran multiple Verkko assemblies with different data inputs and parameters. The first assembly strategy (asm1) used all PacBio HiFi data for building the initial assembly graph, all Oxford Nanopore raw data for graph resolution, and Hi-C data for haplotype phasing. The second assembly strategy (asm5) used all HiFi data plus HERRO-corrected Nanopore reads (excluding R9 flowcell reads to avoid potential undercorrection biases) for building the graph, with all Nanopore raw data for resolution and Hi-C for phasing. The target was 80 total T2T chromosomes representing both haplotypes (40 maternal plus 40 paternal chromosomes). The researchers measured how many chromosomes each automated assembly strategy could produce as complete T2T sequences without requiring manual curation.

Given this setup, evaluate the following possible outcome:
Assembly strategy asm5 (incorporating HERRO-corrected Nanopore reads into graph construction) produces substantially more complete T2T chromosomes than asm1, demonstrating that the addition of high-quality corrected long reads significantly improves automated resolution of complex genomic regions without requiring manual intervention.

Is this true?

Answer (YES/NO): NO